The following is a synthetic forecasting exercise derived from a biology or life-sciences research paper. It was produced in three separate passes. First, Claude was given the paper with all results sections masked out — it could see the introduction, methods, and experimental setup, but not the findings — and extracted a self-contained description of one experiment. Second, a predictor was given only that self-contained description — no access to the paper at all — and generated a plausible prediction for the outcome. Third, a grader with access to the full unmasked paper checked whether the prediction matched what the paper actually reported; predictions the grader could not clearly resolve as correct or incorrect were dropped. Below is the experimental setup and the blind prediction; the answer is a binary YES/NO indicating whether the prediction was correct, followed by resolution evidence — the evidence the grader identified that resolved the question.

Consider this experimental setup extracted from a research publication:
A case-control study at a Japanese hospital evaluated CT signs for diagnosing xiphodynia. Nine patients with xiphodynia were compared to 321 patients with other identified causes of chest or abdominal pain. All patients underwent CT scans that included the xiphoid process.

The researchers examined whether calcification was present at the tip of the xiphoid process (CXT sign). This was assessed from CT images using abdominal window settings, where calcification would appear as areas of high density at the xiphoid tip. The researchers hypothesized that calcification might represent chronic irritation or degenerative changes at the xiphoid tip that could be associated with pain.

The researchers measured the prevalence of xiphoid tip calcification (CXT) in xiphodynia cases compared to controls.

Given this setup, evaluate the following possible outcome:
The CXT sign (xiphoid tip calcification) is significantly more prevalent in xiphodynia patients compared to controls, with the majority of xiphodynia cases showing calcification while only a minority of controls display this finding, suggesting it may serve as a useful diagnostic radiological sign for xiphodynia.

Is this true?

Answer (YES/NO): NO